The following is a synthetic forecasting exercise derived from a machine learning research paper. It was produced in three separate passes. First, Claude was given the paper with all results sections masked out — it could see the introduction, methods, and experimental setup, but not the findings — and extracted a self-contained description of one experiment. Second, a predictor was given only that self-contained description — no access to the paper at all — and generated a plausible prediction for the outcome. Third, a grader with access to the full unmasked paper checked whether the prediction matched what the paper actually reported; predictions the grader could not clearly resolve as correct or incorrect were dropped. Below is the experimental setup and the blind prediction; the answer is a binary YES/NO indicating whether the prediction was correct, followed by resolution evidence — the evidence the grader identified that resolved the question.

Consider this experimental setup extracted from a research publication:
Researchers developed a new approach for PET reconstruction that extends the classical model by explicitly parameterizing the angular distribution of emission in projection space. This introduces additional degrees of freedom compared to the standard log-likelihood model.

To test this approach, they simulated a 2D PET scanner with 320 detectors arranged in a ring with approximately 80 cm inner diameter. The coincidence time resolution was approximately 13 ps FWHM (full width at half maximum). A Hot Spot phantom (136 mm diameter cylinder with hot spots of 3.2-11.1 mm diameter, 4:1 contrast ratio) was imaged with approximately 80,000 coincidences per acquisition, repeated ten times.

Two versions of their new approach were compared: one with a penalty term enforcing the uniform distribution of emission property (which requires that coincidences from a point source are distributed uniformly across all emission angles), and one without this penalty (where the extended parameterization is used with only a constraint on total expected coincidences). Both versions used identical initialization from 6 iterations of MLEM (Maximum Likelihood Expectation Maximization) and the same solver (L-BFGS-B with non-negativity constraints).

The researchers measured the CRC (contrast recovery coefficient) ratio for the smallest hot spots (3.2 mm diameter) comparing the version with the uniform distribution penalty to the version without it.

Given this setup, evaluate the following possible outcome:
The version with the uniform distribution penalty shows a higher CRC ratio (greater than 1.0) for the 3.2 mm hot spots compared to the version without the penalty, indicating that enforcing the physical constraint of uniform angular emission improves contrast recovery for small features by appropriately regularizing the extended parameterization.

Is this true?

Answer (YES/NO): NO